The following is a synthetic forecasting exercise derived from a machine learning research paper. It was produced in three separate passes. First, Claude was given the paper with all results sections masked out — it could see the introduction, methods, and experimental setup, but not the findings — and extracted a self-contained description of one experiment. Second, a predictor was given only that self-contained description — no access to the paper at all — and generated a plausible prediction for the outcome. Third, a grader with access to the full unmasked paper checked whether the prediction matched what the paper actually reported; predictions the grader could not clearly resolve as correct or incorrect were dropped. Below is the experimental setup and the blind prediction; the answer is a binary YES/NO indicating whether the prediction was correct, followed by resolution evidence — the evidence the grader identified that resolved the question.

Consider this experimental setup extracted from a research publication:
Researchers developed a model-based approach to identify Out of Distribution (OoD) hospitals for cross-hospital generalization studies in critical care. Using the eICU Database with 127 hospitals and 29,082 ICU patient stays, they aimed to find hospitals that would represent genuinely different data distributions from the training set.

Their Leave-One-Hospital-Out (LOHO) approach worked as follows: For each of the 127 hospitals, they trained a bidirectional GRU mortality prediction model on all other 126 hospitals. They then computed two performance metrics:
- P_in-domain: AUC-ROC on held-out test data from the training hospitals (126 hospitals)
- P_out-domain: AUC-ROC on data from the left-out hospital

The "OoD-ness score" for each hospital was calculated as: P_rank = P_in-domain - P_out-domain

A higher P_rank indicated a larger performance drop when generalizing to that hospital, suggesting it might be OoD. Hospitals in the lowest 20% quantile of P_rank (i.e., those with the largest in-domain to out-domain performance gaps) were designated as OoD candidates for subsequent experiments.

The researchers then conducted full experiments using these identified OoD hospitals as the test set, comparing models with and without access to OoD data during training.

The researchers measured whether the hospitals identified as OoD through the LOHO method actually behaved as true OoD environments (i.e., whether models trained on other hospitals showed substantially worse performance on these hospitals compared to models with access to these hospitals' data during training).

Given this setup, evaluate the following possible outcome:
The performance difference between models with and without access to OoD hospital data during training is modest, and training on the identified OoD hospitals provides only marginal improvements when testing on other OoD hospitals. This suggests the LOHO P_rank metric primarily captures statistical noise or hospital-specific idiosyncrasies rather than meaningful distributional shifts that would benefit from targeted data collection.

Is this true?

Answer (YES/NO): NO